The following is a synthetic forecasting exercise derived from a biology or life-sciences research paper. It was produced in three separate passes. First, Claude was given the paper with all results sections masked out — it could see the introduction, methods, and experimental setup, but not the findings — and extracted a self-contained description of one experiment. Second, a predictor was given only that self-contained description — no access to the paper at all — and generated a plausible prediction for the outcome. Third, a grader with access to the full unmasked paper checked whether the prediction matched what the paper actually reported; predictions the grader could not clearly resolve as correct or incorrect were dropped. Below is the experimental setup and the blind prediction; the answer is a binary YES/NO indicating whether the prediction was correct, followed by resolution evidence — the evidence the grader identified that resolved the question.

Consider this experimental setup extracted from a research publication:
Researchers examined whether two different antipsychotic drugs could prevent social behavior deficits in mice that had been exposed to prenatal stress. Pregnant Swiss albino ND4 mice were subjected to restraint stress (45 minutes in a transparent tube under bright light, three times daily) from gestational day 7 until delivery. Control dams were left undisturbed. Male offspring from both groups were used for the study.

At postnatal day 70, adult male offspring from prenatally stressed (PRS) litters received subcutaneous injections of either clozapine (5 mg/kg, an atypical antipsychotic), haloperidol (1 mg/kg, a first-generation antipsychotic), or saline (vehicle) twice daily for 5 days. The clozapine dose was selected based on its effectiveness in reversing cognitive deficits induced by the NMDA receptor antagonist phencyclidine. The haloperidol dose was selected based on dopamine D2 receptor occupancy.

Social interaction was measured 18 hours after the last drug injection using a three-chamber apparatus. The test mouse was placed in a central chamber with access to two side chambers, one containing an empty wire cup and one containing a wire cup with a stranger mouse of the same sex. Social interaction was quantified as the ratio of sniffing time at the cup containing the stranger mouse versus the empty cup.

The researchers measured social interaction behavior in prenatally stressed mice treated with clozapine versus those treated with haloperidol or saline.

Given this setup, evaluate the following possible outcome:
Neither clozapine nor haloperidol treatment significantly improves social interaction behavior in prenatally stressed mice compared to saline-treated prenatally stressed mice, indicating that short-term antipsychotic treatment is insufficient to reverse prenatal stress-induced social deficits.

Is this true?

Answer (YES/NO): NO